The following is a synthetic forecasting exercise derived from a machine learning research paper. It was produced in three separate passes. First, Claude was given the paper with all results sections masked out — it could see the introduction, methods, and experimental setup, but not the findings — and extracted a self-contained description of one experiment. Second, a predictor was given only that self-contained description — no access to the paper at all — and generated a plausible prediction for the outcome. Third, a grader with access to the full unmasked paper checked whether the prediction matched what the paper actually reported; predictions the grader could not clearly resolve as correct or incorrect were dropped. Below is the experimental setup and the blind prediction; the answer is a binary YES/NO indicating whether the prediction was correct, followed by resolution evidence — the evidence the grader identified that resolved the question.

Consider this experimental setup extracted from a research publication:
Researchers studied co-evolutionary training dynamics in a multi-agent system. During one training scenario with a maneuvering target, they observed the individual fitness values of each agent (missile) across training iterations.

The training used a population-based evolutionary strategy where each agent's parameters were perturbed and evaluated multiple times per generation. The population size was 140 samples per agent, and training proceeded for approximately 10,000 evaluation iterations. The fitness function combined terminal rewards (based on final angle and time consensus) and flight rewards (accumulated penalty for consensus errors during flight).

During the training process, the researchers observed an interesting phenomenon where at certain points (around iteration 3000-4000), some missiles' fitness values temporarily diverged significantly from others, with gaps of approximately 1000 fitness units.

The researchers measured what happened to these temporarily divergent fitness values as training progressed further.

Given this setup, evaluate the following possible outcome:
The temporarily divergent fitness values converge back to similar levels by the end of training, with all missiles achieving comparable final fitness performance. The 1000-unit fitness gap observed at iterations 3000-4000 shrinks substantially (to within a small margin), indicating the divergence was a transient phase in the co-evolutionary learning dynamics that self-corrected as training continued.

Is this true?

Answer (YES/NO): YES